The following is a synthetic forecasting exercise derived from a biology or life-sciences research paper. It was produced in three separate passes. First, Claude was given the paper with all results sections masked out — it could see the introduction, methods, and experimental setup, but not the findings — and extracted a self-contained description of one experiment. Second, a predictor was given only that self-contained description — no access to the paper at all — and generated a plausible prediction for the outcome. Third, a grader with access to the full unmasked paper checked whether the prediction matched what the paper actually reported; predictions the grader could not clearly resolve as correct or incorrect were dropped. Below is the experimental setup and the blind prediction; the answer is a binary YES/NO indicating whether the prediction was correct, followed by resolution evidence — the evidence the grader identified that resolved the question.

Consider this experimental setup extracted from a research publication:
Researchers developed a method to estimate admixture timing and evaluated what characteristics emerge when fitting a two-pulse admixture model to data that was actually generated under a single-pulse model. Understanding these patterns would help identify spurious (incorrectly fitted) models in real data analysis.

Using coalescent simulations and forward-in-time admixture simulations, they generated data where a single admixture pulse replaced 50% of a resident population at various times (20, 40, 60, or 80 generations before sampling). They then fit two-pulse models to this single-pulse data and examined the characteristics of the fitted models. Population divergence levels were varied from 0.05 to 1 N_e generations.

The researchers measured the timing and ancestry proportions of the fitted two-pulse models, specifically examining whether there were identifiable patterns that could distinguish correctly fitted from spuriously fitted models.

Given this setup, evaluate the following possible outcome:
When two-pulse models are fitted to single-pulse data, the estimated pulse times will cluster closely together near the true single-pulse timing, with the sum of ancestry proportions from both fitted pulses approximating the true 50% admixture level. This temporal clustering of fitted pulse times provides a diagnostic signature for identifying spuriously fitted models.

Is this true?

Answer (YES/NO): YES